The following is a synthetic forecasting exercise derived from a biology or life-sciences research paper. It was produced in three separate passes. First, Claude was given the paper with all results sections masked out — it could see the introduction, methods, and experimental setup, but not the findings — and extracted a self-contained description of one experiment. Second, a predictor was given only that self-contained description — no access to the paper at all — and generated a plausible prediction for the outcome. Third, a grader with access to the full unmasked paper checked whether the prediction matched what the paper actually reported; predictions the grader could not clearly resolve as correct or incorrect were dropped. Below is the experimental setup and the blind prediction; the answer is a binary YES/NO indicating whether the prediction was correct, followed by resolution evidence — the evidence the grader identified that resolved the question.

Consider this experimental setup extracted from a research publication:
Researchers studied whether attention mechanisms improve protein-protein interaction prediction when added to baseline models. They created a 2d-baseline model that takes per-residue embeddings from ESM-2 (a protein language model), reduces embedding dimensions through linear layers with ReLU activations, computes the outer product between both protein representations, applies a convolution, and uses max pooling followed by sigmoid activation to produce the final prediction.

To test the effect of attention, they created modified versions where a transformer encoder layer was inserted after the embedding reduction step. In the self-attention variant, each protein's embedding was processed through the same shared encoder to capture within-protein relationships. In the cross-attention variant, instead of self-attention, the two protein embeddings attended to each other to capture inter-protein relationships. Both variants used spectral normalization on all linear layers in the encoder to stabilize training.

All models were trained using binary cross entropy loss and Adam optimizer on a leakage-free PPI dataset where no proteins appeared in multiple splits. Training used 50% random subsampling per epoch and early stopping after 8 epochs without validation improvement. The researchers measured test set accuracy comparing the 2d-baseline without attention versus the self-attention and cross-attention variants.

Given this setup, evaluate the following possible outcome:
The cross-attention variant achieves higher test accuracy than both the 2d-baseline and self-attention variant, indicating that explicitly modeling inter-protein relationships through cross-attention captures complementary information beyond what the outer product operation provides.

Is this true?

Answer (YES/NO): YES